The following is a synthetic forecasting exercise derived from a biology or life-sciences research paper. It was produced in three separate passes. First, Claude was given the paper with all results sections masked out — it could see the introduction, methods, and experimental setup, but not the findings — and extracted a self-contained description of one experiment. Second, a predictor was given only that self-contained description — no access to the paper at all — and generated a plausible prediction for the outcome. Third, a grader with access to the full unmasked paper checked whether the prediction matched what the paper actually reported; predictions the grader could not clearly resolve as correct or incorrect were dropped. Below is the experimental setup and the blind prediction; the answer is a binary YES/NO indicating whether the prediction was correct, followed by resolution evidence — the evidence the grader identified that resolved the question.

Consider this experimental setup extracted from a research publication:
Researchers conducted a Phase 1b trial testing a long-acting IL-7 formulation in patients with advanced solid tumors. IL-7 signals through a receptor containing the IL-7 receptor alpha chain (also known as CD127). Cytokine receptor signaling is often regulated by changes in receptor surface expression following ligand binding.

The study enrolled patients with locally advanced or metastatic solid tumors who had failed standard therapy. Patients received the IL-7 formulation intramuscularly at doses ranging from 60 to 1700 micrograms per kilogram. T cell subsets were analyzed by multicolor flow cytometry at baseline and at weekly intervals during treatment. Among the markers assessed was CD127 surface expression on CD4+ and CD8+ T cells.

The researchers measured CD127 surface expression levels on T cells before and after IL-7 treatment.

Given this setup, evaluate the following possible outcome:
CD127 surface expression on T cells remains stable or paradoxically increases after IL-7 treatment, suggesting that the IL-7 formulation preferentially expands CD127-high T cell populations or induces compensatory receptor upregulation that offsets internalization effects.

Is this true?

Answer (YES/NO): NO